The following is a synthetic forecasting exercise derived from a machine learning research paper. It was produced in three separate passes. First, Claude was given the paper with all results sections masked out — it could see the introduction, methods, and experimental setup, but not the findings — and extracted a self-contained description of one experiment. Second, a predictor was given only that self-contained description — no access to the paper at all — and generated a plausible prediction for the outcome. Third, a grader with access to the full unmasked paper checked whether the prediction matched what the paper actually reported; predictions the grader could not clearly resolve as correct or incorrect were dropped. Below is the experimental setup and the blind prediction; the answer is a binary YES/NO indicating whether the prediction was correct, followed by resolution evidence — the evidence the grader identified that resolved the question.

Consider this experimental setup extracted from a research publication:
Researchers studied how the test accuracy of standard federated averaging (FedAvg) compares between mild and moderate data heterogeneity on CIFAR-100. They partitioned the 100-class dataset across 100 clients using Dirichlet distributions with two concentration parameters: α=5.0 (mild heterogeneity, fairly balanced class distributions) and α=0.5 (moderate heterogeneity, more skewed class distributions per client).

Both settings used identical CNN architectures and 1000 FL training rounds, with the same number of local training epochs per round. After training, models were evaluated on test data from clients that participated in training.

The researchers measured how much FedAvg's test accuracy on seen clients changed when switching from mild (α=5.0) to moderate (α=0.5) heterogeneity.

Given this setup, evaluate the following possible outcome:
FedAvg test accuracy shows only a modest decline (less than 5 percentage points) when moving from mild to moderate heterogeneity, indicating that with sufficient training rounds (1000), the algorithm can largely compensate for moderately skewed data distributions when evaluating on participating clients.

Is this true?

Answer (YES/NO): YES